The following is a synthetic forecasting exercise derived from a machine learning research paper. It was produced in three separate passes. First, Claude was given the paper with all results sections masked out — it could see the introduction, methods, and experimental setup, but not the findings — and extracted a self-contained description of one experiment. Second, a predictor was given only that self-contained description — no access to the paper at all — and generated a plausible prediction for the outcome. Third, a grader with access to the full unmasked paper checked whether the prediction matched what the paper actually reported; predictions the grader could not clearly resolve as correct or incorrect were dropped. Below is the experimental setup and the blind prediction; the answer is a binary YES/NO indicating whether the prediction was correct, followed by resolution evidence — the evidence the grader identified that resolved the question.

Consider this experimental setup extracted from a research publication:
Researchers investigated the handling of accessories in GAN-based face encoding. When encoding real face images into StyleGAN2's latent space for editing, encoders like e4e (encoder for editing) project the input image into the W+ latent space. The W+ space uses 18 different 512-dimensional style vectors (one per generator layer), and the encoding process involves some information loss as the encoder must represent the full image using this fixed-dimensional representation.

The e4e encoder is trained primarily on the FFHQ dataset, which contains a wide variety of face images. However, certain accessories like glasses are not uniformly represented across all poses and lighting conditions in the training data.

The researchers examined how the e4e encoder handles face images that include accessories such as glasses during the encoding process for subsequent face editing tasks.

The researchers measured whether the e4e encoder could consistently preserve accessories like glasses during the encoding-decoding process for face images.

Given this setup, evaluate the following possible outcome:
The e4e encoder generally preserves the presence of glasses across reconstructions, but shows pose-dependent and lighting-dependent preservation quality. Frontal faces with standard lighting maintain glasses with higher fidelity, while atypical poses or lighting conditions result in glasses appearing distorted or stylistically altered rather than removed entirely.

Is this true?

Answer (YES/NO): NO